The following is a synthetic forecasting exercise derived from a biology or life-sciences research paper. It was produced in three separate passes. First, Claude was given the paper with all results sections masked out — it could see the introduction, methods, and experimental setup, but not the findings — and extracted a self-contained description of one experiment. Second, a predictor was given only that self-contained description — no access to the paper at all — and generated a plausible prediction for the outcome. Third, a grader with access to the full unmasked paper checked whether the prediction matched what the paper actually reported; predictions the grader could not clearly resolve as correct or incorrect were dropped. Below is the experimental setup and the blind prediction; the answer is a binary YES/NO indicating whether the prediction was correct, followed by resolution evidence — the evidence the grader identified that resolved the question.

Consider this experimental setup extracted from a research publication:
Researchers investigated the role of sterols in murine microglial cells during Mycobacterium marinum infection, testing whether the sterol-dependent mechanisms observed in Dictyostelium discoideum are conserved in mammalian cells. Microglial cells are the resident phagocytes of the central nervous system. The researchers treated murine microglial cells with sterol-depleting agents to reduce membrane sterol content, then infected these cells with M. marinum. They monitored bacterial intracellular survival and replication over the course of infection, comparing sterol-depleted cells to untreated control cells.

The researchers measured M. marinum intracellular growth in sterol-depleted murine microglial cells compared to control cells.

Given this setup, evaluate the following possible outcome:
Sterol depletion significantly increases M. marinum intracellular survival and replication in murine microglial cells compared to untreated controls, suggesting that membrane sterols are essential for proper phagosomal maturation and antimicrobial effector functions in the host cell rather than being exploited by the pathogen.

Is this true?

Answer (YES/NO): NO